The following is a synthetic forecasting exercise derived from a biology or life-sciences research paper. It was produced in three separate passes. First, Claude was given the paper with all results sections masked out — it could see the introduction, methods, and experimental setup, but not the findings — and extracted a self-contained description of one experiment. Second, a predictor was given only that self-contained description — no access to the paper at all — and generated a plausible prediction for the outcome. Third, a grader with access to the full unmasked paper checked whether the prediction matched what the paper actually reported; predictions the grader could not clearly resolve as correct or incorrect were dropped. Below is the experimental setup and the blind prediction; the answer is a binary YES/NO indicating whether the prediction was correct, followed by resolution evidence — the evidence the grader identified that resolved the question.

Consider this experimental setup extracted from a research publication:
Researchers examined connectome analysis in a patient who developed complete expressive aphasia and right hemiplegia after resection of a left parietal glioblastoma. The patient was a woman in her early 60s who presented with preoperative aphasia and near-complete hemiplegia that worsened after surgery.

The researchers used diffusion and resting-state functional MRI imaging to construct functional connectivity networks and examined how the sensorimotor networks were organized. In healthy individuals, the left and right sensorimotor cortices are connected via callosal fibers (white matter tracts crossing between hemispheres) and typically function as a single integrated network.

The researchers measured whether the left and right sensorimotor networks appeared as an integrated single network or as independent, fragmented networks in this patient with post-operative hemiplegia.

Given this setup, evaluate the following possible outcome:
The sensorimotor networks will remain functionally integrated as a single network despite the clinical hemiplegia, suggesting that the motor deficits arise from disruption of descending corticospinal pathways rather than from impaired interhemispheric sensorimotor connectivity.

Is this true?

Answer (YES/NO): NO